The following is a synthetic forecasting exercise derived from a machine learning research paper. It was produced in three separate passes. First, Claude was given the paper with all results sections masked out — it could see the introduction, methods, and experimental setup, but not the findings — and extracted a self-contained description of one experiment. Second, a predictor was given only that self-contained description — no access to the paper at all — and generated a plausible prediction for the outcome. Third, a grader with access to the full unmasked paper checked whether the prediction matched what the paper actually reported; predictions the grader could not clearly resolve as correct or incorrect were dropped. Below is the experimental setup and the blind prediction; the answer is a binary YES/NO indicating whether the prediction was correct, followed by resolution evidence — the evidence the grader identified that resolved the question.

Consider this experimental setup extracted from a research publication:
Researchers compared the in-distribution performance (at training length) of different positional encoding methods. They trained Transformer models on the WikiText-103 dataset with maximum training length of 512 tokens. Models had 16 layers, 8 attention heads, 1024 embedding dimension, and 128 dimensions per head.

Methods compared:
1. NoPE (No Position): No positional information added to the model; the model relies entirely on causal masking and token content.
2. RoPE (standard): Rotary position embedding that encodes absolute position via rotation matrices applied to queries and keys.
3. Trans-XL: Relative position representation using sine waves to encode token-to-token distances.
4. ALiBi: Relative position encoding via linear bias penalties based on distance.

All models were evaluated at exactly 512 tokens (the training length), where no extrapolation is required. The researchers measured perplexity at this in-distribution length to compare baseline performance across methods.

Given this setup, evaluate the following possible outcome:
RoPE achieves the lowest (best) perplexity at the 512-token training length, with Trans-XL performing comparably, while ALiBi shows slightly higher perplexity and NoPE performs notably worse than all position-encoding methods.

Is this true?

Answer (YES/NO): NO